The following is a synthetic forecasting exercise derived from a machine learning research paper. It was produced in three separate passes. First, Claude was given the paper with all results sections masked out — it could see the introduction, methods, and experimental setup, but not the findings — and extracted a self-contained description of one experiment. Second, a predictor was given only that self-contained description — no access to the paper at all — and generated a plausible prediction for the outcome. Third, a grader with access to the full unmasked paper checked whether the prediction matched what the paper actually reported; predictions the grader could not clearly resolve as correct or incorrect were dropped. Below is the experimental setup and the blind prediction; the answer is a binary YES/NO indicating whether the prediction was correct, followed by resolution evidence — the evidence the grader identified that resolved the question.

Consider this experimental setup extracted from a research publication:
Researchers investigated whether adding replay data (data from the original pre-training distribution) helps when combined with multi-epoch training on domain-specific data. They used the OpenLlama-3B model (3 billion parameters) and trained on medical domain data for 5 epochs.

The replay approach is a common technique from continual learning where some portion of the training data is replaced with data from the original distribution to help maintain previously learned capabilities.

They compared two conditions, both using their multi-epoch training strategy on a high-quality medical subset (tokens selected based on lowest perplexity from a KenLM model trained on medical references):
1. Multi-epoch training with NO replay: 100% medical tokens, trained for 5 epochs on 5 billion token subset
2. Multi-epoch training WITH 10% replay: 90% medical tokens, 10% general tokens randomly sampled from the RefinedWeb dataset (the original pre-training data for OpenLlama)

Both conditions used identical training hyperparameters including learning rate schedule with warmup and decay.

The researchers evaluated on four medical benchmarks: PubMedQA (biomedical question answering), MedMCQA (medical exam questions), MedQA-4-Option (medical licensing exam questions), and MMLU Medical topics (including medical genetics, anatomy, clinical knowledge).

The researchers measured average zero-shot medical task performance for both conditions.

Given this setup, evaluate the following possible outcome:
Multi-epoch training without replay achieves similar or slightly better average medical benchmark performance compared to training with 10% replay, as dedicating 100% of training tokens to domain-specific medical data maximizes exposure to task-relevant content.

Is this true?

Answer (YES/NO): YES